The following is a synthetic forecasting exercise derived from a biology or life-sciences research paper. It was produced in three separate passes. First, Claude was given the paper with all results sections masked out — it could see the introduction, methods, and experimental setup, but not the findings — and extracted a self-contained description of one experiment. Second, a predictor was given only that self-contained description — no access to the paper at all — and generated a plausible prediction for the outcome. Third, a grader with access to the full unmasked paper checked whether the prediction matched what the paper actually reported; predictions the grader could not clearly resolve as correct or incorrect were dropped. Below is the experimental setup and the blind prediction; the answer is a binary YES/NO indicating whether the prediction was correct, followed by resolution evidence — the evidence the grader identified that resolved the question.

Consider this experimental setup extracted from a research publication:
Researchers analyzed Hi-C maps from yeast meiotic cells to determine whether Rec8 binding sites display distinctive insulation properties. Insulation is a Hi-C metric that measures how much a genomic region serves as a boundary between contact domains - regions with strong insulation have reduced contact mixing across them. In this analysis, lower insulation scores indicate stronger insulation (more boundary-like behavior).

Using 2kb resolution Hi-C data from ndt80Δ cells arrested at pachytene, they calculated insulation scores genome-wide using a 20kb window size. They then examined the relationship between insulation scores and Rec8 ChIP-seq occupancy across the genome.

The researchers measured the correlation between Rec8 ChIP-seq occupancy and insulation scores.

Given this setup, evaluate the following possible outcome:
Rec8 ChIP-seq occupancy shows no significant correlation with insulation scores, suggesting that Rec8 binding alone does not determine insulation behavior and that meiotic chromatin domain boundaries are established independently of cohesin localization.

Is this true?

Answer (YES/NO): NO